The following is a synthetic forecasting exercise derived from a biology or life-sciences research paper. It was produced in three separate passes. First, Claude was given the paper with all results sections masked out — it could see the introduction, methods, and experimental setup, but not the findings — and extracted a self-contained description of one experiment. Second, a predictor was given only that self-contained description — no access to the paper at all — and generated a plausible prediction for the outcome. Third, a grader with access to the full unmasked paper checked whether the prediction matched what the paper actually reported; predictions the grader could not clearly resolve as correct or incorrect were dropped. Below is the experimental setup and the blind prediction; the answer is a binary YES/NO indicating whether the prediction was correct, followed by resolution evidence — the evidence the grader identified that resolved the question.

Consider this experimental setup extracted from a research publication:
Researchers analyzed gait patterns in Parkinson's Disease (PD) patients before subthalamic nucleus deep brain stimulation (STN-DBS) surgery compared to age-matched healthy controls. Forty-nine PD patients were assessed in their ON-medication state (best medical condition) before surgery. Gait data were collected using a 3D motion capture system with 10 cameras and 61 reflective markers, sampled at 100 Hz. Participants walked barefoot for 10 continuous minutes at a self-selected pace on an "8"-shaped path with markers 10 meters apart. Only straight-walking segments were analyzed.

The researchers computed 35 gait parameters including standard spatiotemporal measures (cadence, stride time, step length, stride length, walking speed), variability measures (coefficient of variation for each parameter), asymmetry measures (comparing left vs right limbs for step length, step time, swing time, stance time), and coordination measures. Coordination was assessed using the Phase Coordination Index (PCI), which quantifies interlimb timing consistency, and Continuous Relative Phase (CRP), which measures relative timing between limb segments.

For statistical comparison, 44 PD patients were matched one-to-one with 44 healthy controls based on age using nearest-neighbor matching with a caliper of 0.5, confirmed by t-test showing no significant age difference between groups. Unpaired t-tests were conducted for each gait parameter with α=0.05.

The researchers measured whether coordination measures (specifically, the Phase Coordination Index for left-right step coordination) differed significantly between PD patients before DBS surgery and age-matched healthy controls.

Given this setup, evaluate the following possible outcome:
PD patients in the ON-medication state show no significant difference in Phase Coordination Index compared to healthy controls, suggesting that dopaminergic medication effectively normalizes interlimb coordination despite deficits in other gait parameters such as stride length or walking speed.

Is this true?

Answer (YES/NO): NO